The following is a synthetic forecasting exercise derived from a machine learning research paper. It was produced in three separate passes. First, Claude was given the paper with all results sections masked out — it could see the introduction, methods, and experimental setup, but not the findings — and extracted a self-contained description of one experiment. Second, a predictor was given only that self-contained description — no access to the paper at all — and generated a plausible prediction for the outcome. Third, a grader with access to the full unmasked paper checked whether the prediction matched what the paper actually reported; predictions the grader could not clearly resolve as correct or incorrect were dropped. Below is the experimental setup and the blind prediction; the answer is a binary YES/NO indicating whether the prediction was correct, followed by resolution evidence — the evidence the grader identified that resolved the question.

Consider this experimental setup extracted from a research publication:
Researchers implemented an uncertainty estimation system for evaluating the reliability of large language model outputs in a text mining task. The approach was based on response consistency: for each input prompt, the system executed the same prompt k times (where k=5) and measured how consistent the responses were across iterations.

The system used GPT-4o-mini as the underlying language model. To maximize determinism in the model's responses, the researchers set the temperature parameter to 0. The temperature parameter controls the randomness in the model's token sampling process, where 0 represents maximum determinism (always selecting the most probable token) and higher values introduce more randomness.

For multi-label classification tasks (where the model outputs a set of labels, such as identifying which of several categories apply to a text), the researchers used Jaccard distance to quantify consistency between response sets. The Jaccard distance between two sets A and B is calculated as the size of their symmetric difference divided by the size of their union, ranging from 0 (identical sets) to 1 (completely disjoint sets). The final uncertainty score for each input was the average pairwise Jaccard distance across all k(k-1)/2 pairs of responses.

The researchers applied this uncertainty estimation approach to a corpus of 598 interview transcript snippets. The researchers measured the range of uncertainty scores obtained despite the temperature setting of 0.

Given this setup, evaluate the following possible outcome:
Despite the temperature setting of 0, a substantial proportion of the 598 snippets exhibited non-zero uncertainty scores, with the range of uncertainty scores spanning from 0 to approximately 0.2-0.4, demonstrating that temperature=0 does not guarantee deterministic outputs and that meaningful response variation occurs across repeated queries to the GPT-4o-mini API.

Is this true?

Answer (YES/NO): NO